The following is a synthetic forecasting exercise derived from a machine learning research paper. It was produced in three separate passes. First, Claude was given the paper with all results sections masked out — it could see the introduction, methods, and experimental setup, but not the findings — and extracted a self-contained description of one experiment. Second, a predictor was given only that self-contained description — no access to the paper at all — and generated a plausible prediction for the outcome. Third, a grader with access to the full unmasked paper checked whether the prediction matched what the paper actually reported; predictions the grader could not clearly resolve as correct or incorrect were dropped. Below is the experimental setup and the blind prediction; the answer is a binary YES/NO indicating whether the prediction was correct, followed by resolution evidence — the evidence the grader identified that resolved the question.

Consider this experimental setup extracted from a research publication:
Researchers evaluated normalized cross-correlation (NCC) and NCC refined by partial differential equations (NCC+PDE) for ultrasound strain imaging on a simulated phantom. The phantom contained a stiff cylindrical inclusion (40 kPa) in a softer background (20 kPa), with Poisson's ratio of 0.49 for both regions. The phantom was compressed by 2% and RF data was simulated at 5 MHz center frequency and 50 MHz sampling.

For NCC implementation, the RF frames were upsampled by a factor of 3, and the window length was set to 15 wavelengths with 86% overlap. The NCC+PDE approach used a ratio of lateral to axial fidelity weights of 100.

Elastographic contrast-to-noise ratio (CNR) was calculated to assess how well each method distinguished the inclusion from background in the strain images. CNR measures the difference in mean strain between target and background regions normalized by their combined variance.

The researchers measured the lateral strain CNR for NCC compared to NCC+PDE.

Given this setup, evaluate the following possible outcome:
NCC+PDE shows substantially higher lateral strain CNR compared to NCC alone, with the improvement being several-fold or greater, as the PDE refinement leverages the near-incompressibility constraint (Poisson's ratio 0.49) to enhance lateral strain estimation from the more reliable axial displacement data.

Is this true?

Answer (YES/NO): YES